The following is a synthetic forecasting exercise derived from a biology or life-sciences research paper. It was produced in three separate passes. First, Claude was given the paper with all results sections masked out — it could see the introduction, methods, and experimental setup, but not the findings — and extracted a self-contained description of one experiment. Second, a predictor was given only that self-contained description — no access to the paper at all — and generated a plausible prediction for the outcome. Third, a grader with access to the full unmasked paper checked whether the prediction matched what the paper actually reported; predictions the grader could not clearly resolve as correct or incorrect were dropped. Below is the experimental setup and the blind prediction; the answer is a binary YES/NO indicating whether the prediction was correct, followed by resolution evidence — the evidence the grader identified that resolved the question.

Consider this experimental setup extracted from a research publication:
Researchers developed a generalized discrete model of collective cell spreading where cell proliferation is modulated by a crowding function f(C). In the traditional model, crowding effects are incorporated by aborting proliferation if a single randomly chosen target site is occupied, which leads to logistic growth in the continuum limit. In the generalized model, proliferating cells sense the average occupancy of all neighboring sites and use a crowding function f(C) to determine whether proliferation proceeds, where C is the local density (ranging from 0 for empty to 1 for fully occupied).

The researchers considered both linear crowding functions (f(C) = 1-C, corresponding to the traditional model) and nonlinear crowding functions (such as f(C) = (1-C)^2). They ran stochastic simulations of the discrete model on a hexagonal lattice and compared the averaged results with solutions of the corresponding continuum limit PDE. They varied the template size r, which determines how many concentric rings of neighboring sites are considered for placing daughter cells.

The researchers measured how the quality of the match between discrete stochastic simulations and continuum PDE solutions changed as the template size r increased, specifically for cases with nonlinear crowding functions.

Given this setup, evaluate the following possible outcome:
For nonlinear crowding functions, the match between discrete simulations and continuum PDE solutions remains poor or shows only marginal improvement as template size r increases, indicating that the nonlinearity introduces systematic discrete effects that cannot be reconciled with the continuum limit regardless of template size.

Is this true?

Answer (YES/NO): NO